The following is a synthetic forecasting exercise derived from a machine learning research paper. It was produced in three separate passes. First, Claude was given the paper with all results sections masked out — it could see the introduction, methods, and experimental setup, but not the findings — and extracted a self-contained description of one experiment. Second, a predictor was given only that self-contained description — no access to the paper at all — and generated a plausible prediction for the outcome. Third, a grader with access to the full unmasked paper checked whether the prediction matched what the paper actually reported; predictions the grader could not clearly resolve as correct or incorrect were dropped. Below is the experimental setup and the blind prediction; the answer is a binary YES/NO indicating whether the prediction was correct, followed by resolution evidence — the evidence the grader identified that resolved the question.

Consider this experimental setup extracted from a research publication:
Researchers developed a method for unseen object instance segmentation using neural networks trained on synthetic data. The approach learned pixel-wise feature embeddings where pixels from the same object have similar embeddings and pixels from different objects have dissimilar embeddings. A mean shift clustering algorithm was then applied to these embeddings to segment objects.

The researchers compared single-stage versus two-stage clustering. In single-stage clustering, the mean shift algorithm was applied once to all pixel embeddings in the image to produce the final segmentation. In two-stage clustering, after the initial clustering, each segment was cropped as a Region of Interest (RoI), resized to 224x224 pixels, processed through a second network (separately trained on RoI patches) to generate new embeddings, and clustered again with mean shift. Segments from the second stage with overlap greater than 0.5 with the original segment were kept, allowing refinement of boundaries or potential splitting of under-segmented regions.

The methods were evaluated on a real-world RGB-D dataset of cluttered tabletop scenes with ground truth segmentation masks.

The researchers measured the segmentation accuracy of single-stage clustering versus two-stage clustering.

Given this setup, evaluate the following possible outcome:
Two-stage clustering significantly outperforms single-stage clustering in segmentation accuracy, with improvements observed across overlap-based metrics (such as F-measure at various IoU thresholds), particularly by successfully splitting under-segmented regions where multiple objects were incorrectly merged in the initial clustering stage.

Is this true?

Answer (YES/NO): NO